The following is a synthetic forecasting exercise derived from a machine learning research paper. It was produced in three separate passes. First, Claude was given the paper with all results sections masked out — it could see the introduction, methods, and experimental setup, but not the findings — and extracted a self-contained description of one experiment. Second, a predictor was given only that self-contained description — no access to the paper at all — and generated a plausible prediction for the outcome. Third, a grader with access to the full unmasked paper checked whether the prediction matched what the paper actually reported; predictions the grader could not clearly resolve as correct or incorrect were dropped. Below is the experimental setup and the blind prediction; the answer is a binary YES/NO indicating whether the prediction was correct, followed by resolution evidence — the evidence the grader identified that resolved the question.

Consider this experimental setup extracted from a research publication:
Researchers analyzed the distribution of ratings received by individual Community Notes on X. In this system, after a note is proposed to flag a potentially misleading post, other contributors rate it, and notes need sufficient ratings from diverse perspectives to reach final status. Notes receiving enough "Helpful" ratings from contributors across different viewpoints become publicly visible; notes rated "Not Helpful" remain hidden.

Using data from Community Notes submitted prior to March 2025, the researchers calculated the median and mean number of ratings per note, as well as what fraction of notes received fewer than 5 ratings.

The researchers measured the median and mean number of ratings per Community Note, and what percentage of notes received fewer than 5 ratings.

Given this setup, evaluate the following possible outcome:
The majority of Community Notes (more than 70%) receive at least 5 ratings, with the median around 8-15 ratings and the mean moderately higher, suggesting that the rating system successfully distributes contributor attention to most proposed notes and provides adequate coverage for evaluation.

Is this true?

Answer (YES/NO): NO